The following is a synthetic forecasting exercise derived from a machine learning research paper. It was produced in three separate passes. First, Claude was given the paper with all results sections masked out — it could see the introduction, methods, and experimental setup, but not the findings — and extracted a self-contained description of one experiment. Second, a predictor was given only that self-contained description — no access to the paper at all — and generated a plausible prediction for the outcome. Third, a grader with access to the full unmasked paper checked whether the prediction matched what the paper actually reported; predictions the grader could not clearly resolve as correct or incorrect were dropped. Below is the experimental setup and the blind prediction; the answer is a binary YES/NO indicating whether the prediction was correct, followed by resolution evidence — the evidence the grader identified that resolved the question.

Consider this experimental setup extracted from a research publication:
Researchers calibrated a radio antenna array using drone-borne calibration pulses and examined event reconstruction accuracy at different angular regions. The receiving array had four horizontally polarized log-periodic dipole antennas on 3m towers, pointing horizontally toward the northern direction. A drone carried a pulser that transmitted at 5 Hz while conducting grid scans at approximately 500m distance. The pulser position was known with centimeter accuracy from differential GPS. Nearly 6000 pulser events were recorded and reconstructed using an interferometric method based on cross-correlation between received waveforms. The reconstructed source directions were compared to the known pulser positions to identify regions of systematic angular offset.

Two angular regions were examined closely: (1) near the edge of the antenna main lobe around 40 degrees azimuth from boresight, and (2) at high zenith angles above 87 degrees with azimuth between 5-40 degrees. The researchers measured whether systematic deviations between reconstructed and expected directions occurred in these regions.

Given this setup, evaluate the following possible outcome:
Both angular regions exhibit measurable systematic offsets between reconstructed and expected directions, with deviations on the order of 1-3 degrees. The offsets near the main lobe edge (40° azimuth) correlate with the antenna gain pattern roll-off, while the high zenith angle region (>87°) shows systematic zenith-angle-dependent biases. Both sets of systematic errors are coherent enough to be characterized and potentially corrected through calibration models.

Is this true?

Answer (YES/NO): YES